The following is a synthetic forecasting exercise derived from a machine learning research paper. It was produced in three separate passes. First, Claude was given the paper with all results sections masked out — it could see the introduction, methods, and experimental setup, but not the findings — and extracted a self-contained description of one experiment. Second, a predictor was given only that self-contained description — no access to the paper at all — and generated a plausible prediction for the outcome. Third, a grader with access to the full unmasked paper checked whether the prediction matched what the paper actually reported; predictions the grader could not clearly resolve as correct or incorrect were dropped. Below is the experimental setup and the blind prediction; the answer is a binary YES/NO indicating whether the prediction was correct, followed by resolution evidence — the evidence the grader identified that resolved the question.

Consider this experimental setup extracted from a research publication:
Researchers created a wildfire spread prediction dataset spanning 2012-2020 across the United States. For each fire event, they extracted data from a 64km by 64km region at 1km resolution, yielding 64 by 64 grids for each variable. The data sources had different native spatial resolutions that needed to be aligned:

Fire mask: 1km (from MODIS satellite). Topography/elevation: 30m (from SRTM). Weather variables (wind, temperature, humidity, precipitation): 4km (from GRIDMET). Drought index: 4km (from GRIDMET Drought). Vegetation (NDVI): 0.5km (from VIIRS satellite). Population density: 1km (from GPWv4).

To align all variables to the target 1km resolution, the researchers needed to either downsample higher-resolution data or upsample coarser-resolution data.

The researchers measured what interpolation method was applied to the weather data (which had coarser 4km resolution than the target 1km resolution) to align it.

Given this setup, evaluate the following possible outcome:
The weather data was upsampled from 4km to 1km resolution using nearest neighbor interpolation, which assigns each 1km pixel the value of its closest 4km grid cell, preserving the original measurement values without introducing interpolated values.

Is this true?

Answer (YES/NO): NO